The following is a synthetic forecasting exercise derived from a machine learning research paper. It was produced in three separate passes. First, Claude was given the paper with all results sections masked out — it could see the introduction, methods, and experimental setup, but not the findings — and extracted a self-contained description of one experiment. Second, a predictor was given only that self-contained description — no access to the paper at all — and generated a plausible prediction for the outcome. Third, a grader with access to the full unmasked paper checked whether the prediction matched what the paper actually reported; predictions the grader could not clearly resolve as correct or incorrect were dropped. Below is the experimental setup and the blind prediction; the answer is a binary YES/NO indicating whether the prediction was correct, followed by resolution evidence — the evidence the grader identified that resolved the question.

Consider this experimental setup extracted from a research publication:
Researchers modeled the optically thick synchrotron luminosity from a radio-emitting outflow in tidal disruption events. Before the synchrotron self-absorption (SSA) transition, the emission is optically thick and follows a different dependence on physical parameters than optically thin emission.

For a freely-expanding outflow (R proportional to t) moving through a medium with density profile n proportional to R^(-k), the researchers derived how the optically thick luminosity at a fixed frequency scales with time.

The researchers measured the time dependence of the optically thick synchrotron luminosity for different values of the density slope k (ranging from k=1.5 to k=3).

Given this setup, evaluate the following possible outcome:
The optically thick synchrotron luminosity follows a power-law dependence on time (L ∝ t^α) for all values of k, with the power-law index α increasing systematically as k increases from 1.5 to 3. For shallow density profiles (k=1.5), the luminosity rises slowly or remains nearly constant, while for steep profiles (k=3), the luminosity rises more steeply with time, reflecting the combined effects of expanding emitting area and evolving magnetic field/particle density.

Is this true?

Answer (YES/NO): NO